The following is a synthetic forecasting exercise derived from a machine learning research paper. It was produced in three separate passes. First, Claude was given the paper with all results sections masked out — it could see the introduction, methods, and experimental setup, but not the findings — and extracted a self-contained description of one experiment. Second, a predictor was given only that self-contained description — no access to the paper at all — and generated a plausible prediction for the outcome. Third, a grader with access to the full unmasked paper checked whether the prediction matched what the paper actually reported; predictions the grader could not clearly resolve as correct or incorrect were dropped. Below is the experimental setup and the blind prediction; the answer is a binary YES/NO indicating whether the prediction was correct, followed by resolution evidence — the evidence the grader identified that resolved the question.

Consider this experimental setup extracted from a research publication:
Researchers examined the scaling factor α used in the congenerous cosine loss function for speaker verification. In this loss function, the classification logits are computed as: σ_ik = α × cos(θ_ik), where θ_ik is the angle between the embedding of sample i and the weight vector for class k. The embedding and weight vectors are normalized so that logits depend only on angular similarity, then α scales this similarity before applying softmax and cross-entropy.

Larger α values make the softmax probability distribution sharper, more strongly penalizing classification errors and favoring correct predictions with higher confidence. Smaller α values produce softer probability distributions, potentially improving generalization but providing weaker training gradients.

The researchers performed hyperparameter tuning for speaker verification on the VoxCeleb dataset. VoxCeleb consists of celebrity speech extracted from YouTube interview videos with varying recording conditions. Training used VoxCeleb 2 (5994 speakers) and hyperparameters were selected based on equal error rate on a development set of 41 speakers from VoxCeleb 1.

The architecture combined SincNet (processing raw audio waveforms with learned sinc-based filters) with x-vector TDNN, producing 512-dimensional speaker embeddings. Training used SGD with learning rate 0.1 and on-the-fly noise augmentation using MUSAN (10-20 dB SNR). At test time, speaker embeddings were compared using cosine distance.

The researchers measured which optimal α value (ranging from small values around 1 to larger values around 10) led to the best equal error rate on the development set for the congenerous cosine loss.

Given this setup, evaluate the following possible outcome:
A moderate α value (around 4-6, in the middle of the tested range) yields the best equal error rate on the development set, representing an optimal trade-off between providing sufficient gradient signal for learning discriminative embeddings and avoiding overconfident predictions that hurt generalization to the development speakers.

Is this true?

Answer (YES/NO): NO